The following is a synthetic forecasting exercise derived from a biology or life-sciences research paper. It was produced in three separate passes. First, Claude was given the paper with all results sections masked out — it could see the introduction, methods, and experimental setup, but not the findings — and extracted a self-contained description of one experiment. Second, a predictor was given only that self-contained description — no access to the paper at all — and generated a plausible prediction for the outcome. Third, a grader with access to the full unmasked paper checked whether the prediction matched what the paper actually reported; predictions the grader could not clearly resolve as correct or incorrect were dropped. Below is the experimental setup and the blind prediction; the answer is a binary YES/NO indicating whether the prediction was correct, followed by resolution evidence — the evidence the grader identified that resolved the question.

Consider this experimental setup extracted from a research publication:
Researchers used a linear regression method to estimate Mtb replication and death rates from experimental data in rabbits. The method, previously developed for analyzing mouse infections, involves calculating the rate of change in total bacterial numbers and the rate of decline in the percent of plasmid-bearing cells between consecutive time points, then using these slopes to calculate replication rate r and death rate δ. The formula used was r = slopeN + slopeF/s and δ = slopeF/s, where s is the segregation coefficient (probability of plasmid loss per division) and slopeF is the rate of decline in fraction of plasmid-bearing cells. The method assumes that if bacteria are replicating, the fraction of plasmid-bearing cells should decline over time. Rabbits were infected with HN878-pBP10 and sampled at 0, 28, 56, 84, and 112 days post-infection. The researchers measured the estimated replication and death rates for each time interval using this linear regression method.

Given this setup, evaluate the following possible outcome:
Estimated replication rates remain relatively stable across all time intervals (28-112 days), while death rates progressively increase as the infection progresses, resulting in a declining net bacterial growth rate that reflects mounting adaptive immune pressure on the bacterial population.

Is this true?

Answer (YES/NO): NO